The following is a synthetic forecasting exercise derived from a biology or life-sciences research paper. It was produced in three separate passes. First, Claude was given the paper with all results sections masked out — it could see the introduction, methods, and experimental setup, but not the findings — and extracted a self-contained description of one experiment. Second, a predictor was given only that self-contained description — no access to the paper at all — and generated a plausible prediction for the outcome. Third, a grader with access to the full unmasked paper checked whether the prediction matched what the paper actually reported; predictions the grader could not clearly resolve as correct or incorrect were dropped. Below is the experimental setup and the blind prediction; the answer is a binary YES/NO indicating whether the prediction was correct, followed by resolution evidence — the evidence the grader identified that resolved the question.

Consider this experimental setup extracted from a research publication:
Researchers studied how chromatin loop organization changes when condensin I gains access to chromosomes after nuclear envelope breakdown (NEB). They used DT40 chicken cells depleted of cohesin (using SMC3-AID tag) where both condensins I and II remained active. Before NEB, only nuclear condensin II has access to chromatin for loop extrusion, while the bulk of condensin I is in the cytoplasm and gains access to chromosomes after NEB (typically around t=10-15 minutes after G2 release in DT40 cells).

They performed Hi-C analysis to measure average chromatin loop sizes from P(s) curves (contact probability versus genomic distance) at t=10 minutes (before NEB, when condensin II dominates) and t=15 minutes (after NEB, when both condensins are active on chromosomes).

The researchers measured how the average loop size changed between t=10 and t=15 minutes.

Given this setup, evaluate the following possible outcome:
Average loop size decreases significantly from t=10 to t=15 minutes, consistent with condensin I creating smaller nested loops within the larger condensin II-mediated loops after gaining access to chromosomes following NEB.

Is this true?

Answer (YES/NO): YES